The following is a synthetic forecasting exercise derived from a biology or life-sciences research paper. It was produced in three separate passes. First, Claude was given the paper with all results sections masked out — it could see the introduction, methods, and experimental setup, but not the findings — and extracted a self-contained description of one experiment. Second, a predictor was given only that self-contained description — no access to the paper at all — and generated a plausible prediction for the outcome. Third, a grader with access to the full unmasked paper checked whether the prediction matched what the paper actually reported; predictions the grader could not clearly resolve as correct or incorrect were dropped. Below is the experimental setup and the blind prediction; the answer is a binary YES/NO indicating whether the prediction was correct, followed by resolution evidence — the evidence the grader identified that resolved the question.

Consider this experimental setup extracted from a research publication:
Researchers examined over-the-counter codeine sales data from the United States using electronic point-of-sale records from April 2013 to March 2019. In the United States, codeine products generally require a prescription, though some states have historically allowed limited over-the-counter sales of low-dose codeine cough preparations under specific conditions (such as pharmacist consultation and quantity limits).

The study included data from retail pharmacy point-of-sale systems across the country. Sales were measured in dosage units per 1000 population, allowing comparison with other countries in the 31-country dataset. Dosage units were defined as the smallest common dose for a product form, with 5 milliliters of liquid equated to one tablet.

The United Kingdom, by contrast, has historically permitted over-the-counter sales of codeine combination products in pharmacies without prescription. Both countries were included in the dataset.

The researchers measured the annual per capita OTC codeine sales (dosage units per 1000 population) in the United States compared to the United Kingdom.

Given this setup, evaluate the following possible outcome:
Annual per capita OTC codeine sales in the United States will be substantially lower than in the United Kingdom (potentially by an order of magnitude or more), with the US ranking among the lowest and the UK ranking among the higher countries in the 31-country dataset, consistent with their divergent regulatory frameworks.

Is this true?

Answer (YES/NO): YES